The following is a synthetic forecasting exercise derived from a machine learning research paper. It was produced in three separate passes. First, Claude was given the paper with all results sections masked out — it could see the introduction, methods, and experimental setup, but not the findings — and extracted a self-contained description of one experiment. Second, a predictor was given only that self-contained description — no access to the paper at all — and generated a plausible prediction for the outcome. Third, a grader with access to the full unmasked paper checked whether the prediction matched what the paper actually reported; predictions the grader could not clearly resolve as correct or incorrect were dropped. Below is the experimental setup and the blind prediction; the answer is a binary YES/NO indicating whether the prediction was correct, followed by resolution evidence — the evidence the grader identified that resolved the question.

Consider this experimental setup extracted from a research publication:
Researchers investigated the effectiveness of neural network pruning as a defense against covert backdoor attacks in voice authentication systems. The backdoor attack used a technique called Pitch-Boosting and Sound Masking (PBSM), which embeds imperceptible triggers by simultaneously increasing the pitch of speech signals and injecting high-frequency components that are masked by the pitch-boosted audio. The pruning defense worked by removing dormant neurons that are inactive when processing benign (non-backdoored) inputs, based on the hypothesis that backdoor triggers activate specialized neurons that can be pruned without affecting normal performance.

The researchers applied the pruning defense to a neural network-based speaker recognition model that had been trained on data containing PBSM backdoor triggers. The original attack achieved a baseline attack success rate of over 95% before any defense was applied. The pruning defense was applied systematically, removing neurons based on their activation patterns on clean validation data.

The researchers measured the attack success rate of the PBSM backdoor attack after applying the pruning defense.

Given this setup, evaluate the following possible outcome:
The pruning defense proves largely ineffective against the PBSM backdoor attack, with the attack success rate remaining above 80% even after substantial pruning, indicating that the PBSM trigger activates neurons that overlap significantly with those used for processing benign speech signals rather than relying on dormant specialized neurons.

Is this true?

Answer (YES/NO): NO